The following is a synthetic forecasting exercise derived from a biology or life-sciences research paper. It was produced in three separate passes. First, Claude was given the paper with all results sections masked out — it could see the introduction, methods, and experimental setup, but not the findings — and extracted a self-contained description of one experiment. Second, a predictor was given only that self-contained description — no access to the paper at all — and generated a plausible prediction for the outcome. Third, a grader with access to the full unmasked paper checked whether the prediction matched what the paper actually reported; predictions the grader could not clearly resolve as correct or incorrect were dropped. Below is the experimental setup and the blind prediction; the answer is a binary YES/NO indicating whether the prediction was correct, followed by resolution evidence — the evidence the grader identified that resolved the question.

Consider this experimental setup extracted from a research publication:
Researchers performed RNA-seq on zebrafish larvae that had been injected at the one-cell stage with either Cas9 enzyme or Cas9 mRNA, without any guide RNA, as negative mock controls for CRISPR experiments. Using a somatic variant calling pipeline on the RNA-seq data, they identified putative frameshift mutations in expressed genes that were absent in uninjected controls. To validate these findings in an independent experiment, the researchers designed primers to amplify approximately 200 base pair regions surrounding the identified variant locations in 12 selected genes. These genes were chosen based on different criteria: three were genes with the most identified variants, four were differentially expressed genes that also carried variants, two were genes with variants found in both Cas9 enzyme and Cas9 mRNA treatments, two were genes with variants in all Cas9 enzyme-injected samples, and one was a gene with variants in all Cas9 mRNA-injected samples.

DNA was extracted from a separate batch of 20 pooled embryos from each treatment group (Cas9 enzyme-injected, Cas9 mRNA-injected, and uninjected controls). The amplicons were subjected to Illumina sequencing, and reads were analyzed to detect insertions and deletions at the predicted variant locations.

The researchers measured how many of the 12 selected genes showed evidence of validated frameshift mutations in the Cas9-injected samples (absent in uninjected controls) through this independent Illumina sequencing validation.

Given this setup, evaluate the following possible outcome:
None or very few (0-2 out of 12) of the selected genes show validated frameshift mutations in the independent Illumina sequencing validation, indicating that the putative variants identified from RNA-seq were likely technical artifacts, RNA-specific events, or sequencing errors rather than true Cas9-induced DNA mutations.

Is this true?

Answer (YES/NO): NO